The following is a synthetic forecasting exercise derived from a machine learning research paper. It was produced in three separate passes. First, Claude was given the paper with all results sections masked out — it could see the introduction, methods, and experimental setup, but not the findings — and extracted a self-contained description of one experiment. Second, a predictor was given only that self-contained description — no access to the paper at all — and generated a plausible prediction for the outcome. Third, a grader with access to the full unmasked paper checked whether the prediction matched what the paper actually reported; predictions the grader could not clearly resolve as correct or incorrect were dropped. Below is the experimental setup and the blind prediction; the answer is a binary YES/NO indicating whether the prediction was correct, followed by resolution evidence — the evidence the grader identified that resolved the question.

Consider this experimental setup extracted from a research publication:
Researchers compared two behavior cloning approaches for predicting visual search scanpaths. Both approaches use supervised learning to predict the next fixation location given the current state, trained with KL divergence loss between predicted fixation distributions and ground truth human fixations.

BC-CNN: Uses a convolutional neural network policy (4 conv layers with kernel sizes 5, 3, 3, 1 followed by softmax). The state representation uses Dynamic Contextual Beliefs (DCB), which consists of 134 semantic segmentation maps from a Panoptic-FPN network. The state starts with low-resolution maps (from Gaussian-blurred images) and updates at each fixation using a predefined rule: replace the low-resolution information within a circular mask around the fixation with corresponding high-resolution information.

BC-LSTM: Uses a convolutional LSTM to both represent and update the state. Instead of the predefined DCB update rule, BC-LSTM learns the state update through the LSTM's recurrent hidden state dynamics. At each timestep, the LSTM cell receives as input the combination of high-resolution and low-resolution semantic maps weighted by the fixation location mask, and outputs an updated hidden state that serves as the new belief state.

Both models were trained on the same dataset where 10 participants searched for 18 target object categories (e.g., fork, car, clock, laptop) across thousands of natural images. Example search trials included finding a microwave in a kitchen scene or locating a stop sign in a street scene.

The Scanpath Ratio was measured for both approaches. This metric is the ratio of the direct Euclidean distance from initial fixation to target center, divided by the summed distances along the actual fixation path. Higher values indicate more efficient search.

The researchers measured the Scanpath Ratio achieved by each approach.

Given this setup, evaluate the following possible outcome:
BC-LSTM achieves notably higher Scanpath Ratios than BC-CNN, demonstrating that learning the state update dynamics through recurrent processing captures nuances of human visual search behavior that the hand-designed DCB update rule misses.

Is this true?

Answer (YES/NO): NO